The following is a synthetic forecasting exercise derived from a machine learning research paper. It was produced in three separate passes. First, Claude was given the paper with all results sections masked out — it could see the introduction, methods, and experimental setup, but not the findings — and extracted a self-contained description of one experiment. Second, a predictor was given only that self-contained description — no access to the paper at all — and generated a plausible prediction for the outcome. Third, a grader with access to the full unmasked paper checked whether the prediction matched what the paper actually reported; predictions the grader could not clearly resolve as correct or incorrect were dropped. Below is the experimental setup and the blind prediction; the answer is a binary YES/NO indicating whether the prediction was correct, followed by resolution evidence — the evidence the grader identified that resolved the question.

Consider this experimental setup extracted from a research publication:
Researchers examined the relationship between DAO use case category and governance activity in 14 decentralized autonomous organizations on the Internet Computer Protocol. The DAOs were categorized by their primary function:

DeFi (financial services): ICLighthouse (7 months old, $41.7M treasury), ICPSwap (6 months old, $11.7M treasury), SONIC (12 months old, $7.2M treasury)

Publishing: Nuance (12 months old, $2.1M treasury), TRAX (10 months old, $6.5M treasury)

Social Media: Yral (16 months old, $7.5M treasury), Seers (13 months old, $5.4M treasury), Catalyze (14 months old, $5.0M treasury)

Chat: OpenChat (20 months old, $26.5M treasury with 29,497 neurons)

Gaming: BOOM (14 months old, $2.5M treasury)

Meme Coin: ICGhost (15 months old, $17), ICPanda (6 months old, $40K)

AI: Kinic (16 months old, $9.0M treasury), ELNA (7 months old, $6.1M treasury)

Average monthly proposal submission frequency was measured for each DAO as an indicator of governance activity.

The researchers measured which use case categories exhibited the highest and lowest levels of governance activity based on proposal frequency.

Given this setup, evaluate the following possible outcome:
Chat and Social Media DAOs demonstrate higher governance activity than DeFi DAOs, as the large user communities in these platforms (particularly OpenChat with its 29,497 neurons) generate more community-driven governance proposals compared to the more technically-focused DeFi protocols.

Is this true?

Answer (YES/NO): NO